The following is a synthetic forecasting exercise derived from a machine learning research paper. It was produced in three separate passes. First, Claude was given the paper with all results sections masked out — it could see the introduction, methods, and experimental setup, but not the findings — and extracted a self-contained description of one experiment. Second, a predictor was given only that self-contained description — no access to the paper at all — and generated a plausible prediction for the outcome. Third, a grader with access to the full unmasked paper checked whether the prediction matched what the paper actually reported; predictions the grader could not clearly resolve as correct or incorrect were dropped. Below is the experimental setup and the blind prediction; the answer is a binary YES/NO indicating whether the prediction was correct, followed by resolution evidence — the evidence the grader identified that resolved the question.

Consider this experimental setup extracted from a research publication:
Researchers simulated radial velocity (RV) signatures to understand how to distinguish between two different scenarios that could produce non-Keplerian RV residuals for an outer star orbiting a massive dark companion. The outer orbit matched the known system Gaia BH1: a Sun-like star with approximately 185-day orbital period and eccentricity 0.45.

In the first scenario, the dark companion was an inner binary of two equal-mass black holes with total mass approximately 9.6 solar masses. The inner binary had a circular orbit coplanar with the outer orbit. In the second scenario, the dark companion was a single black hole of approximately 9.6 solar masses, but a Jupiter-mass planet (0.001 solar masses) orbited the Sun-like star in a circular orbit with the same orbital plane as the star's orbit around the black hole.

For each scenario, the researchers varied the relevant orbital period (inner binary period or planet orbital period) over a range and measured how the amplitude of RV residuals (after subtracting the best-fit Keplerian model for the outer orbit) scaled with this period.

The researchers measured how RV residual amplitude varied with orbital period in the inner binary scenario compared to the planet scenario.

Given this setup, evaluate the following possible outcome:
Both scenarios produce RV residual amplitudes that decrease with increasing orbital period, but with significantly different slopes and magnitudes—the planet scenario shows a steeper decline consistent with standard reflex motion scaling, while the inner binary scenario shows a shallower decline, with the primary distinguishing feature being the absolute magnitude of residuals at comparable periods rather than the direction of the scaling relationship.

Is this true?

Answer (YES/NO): NO